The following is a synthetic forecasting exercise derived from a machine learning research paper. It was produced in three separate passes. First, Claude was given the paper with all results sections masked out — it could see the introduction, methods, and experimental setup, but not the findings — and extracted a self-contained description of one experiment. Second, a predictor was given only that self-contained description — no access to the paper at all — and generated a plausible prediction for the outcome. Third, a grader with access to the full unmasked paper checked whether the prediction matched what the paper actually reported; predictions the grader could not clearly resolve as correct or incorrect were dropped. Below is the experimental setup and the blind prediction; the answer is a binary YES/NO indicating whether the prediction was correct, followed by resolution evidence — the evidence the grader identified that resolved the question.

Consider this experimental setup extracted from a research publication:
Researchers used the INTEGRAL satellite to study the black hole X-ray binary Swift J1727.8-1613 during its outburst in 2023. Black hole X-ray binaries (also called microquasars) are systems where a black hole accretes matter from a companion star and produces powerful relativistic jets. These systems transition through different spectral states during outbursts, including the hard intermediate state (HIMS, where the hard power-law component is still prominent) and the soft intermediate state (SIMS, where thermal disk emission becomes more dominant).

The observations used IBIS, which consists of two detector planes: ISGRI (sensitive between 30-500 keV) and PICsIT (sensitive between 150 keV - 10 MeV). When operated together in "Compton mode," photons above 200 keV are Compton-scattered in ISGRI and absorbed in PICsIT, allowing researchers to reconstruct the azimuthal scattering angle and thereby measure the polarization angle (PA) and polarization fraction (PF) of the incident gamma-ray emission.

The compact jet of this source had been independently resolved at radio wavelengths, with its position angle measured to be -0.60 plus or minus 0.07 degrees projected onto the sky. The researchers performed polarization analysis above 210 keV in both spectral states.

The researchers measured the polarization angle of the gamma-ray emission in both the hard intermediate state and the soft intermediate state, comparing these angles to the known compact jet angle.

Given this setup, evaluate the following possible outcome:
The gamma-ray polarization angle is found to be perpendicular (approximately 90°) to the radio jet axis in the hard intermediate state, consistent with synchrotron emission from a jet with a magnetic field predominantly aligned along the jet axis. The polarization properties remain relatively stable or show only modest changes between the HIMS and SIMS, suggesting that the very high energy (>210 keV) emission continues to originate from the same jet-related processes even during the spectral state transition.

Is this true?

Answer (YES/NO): NO